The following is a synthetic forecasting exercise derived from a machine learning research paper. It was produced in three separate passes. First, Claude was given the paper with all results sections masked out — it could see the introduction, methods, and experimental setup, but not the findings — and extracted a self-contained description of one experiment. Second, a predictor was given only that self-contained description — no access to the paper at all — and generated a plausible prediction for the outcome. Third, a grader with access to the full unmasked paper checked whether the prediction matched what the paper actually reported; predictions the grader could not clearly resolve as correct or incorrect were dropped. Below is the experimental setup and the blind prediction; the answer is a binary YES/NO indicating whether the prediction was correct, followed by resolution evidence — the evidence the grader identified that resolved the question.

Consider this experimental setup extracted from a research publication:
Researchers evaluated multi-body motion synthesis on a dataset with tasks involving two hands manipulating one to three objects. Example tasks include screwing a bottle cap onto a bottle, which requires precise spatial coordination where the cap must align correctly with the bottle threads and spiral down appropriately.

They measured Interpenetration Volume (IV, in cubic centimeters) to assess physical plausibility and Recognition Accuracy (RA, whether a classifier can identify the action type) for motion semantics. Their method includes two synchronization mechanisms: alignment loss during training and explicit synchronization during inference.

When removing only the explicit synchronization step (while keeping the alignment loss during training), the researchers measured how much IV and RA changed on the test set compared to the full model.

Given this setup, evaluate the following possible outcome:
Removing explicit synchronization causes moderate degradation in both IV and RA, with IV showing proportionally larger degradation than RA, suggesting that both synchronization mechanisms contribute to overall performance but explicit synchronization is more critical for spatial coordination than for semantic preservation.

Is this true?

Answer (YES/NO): NO